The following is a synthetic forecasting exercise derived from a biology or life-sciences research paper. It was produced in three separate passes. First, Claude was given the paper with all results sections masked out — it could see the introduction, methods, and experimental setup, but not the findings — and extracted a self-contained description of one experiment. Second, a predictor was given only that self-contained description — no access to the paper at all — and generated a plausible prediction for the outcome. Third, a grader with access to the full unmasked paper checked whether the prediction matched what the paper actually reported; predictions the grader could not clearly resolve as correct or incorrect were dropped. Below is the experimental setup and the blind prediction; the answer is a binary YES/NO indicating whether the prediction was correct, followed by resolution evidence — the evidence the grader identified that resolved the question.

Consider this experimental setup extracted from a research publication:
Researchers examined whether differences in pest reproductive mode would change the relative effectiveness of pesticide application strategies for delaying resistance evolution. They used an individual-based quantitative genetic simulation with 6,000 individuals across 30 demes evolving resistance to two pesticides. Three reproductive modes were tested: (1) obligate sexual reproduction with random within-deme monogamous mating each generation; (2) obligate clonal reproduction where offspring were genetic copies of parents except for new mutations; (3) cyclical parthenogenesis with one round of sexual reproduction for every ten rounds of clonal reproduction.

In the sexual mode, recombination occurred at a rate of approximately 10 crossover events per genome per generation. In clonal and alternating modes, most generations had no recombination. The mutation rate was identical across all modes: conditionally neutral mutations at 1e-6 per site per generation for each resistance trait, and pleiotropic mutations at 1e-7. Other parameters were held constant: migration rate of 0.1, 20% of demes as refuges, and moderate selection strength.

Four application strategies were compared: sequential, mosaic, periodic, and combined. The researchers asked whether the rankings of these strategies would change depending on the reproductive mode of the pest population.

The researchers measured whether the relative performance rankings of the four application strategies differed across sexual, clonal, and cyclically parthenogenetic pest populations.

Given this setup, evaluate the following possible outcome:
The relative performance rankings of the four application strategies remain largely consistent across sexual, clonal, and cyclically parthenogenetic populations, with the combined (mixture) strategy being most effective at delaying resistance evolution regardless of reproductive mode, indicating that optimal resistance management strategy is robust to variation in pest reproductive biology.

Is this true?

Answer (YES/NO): NO